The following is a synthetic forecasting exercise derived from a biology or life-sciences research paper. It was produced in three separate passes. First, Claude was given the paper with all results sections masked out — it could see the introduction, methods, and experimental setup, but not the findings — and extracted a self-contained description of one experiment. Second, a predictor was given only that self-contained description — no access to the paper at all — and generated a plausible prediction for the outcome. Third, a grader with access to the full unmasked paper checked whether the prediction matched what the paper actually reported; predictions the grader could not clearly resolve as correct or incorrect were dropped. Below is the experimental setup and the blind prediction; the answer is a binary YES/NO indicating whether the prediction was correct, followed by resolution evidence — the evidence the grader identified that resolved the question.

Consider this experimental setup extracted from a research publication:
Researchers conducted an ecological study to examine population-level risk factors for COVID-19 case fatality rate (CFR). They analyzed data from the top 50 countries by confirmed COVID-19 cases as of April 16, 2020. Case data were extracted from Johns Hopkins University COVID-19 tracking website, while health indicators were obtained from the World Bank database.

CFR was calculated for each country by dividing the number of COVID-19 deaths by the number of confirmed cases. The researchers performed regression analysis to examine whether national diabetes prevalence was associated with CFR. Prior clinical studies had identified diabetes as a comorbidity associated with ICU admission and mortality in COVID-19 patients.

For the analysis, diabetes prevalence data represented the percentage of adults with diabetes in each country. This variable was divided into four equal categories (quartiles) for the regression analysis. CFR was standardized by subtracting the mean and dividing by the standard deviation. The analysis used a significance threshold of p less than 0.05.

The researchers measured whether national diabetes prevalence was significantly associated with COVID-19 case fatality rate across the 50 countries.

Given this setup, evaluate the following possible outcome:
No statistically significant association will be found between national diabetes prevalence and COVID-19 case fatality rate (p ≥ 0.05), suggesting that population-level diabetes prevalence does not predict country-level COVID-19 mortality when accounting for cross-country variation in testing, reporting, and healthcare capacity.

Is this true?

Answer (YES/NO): NO